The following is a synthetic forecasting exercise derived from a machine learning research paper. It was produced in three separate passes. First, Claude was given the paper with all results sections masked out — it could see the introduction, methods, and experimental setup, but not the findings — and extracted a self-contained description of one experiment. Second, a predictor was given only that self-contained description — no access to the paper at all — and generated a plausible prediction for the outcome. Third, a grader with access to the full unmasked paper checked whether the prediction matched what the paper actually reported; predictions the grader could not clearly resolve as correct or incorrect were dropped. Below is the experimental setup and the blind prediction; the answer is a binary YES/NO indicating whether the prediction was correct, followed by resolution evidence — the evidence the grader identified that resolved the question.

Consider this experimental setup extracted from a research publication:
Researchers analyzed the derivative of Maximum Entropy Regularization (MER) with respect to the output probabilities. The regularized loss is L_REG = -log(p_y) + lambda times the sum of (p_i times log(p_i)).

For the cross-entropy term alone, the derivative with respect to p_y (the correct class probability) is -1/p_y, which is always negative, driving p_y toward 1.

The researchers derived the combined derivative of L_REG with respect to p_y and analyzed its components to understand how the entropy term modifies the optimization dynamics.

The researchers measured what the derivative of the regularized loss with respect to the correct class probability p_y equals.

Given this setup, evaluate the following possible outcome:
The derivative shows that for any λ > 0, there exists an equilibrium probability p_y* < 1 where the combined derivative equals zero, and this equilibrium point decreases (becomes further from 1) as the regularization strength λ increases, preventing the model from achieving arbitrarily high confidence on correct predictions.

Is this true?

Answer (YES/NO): NO